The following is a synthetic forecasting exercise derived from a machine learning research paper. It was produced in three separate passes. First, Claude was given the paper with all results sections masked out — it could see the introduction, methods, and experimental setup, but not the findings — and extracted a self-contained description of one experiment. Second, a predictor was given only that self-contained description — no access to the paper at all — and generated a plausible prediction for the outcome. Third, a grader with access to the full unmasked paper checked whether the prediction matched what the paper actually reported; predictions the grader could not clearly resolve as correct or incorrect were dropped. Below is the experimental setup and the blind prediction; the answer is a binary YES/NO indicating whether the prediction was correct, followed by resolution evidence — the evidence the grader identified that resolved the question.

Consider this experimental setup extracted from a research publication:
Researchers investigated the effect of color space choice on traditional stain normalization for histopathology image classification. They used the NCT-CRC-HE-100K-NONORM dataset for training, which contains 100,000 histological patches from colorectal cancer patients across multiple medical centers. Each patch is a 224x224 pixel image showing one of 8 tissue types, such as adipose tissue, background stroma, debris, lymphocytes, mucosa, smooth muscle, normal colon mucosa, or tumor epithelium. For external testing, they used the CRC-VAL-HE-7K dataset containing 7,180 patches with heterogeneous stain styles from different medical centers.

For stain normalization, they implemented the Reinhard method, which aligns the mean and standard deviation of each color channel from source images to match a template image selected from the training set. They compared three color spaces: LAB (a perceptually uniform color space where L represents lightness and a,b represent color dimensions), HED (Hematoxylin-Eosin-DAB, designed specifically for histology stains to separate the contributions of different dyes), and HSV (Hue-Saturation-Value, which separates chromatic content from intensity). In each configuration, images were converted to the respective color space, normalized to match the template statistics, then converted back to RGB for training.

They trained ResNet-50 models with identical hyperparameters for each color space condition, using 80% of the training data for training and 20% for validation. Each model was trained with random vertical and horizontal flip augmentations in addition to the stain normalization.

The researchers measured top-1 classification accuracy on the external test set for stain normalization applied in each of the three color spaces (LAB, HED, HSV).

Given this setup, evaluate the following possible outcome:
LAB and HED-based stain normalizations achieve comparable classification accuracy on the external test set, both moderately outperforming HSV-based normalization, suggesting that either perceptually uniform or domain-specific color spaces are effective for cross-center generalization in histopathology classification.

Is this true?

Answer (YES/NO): NO